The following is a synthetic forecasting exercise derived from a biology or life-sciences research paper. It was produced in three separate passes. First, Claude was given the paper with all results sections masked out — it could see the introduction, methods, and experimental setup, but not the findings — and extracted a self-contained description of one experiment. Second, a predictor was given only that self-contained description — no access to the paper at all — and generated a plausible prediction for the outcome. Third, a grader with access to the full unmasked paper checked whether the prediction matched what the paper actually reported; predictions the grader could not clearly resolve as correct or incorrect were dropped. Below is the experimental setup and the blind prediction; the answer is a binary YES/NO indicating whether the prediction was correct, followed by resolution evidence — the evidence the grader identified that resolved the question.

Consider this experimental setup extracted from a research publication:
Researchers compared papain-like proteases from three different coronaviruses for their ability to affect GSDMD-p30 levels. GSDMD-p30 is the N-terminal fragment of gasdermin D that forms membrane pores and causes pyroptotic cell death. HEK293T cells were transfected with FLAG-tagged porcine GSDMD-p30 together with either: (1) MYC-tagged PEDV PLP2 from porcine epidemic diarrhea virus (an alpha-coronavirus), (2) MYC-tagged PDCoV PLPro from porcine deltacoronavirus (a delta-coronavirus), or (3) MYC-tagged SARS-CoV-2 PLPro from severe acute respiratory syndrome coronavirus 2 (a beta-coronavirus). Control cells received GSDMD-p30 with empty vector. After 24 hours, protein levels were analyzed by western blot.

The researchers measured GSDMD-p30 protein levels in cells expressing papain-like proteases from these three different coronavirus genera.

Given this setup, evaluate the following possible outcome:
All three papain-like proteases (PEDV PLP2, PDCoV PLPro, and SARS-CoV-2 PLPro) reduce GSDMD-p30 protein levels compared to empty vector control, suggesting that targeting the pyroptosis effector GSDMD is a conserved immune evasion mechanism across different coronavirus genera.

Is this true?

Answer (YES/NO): YES